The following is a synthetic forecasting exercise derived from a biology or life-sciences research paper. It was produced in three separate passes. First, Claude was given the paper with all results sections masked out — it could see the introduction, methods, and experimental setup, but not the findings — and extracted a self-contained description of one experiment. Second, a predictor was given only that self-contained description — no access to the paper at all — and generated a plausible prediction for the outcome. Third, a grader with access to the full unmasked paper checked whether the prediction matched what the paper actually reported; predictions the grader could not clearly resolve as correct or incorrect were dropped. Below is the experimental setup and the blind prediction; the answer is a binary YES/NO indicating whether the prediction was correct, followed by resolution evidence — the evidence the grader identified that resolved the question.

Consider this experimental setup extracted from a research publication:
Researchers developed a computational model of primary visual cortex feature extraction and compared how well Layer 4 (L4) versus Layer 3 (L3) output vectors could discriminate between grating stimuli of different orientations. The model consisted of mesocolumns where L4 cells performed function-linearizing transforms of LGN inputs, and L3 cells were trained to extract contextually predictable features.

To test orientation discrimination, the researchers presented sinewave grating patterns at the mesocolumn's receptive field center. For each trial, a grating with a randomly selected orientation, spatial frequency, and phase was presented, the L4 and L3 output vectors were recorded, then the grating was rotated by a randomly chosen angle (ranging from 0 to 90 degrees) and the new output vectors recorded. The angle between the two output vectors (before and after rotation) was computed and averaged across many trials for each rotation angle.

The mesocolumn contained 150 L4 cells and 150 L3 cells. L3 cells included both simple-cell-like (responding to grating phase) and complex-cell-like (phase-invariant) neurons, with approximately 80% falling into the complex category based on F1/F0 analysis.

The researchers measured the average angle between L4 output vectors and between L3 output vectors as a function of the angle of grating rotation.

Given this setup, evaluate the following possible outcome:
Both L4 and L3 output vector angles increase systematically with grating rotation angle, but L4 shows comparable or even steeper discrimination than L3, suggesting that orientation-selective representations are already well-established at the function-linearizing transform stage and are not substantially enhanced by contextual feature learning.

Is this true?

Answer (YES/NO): YES